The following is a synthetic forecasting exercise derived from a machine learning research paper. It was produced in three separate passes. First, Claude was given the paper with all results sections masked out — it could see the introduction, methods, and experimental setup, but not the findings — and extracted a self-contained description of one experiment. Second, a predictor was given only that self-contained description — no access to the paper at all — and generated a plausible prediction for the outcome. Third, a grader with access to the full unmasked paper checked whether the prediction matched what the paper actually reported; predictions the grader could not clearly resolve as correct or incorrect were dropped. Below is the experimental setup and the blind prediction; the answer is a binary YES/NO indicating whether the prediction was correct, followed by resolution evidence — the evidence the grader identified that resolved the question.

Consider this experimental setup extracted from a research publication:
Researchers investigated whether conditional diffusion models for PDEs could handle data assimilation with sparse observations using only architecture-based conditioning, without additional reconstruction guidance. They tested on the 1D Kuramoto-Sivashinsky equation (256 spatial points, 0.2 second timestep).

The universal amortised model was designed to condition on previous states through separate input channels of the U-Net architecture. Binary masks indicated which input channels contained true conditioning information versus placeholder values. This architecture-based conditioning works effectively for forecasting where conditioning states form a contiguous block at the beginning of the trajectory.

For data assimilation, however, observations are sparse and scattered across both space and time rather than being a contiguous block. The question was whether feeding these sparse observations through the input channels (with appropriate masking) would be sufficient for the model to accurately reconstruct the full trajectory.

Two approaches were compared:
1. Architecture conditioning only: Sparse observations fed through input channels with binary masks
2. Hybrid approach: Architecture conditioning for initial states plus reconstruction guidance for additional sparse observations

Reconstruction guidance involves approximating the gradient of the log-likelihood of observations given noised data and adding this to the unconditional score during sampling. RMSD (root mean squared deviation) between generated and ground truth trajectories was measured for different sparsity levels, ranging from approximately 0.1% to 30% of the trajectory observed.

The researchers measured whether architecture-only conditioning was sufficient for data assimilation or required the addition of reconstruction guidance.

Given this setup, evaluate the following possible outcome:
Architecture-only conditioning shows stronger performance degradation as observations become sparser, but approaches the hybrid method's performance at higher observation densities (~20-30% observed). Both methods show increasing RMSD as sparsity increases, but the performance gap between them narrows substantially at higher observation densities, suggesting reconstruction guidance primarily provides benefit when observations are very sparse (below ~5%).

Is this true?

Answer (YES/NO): NO